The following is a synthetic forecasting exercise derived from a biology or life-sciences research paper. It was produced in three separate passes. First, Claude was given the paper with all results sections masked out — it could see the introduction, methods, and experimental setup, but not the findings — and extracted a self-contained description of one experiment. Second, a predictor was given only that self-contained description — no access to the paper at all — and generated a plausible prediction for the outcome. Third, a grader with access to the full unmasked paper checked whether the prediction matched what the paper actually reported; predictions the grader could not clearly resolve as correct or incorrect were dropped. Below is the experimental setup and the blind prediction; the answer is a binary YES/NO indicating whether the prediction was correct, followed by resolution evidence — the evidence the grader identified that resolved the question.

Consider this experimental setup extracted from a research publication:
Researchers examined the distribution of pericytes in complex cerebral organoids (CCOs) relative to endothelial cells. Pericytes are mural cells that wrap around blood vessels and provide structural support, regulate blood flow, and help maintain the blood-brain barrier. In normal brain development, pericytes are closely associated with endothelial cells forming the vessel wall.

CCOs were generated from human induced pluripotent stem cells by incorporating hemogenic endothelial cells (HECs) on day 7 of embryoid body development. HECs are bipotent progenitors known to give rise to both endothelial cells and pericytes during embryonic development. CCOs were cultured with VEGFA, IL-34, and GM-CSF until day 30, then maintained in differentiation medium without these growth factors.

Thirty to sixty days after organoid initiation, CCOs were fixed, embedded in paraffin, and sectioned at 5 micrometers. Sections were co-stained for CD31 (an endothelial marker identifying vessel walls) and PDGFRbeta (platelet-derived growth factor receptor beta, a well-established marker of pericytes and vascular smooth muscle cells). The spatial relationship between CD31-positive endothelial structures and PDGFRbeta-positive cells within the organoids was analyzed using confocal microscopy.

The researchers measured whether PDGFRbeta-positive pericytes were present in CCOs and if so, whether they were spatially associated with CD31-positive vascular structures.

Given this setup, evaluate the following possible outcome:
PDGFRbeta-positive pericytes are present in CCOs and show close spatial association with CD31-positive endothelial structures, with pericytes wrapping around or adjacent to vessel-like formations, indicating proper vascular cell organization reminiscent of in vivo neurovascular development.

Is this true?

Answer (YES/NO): YES